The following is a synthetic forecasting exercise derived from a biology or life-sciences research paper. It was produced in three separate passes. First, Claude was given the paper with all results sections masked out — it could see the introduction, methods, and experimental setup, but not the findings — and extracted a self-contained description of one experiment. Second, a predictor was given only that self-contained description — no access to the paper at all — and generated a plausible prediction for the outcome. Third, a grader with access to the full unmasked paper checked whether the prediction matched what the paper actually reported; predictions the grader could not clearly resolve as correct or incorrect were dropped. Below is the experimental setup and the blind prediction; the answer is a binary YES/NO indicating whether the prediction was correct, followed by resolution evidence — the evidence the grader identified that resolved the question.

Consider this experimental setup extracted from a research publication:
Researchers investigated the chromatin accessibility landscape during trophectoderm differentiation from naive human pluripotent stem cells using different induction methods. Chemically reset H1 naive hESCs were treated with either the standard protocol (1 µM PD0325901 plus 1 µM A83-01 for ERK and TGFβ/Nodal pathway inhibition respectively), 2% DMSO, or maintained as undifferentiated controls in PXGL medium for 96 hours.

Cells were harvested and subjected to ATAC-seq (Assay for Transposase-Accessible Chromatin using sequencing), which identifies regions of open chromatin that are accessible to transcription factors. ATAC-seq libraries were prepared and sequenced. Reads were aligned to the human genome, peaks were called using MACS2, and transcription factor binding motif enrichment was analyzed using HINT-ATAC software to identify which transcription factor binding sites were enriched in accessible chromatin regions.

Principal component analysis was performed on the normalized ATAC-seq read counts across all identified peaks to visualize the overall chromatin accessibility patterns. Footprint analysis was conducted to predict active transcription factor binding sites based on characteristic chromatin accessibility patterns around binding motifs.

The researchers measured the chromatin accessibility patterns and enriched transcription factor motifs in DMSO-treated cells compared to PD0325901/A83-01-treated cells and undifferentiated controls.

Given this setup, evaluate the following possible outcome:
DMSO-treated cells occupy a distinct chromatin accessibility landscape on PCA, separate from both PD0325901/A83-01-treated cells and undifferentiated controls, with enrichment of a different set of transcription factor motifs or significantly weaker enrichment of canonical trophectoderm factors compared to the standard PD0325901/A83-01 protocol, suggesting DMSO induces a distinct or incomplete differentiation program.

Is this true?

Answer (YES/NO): NO